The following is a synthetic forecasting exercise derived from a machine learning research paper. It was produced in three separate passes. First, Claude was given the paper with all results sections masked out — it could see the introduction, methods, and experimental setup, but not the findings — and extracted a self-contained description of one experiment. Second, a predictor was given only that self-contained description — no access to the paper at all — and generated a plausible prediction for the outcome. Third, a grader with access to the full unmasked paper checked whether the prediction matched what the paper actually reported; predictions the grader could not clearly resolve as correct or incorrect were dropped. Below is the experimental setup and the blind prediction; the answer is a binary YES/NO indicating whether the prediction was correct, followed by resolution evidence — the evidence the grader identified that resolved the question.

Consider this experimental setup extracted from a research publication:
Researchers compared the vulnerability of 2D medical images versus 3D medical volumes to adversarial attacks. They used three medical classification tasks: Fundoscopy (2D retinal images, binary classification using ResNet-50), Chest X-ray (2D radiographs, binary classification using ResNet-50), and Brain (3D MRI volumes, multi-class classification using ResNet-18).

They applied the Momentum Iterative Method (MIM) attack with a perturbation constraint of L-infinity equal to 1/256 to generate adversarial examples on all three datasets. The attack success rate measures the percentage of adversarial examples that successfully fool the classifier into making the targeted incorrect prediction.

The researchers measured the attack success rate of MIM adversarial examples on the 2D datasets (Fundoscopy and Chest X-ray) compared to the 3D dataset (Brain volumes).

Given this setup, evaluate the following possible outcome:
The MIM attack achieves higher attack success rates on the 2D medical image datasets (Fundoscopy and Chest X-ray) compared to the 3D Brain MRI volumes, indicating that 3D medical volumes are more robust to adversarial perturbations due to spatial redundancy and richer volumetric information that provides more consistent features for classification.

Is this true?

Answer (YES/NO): NO